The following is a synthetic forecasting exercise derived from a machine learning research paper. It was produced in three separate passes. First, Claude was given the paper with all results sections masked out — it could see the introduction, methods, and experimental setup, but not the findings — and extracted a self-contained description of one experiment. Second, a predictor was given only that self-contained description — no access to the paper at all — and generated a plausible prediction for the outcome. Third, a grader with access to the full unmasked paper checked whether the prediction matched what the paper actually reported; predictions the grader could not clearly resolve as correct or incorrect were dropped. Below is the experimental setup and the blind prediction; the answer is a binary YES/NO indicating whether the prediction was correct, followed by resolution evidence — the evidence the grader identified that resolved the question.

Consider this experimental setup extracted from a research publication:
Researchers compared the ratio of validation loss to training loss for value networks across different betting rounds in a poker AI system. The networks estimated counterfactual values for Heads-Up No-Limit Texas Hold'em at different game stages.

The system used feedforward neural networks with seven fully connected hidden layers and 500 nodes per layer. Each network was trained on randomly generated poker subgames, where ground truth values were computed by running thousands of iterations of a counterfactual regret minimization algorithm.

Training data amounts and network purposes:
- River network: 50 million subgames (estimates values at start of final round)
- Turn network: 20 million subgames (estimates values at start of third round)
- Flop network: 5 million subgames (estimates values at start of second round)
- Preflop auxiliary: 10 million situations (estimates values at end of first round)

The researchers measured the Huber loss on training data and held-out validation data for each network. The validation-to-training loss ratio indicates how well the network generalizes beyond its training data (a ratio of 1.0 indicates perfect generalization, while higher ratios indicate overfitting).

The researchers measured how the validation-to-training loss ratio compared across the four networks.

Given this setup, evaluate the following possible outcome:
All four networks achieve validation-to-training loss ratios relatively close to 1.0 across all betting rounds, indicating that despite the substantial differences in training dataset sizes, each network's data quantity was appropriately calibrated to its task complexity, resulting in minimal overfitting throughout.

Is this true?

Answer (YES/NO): NO